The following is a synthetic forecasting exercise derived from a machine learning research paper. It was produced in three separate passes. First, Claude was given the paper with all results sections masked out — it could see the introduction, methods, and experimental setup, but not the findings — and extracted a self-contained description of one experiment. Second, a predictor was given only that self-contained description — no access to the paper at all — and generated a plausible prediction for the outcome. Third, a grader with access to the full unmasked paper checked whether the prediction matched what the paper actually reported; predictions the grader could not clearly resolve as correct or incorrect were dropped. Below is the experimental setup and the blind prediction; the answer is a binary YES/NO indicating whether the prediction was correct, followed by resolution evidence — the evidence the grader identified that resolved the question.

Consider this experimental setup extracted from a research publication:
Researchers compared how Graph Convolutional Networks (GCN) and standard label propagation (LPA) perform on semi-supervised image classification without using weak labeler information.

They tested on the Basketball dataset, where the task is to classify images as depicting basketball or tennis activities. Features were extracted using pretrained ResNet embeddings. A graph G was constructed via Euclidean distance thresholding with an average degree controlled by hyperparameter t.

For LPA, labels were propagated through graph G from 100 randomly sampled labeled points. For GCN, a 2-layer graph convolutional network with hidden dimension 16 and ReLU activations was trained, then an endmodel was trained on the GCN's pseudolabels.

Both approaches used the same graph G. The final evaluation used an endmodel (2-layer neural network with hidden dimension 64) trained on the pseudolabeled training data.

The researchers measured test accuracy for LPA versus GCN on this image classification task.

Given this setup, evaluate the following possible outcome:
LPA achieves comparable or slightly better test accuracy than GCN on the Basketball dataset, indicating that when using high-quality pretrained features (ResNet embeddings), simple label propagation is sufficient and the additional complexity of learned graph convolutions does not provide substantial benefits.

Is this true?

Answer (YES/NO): NO